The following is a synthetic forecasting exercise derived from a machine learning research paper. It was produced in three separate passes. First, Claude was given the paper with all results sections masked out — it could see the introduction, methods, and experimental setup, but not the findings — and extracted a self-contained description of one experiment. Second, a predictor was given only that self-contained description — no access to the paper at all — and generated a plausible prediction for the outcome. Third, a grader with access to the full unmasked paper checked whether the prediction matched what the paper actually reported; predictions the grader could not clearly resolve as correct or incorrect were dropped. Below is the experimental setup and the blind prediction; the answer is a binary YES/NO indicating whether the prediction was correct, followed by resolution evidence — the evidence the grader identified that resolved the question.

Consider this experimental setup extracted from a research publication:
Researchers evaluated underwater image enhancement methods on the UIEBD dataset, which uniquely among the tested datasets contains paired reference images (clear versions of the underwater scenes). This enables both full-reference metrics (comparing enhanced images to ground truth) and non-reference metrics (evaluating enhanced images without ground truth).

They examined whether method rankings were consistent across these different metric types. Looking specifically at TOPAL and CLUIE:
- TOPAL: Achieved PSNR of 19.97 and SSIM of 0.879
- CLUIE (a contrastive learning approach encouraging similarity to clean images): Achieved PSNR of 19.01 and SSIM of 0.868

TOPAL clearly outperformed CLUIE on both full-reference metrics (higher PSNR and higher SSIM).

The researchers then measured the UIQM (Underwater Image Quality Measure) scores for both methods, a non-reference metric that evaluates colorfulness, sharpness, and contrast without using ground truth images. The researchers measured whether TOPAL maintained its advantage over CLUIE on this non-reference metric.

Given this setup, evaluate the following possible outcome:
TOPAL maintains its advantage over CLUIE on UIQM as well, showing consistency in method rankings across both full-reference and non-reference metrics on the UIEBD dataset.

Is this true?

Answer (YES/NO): NO